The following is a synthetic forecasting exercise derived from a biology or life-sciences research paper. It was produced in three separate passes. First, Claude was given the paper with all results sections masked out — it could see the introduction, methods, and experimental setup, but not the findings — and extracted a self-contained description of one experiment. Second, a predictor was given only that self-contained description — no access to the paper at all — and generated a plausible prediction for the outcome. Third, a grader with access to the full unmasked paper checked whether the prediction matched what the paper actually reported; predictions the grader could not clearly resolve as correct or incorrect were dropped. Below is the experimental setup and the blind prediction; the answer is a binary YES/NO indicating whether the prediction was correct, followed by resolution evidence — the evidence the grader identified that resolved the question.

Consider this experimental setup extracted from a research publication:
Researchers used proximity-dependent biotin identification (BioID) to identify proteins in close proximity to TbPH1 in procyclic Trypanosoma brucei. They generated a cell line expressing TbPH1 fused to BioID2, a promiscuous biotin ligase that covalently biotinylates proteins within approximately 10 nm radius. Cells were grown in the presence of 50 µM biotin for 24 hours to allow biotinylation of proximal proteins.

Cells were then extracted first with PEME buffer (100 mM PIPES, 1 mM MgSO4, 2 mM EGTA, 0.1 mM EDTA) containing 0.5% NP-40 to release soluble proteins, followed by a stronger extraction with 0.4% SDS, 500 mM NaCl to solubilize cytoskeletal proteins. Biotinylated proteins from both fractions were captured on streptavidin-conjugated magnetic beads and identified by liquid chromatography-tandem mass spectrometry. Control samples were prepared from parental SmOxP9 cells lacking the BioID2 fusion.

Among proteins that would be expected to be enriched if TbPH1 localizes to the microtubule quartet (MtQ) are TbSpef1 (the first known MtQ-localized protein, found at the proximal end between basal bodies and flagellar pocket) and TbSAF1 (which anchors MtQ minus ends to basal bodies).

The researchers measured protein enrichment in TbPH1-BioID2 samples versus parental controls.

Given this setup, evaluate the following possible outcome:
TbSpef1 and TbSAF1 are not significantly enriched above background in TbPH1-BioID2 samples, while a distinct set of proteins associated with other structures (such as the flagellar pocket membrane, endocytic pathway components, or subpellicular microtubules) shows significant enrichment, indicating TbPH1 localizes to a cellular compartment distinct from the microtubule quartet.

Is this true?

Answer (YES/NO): NO